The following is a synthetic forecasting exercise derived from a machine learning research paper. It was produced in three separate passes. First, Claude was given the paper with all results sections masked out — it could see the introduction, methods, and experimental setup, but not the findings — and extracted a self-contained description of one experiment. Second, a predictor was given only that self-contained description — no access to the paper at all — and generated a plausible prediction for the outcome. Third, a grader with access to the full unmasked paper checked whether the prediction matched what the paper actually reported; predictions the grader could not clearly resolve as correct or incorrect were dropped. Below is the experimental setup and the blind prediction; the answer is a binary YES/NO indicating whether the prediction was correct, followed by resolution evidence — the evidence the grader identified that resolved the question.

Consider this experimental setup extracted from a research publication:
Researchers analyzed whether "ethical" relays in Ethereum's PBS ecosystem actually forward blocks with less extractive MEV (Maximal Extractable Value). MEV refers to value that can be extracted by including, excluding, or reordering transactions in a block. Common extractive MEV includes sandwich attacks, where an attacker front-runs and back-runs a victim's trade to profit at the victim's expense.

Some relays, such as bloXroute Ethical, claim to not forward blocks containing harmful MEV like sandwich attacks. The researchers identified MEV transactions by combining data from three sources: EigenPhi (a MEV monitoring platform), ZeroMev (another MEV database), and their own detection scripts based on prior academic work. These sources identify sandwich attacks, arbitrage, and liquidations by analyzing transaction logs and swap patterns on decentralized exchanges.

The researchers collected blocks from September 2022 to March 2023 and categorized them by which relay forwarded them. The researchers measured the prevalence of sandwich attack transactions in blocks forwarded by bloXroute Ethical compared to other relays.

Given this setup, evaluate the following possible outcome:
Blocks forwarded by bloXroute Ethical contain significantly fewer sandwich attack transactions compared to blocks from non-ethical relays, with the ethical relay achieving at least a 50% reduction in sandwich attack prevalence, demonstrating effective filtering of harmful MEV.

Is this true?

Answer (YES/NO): NO